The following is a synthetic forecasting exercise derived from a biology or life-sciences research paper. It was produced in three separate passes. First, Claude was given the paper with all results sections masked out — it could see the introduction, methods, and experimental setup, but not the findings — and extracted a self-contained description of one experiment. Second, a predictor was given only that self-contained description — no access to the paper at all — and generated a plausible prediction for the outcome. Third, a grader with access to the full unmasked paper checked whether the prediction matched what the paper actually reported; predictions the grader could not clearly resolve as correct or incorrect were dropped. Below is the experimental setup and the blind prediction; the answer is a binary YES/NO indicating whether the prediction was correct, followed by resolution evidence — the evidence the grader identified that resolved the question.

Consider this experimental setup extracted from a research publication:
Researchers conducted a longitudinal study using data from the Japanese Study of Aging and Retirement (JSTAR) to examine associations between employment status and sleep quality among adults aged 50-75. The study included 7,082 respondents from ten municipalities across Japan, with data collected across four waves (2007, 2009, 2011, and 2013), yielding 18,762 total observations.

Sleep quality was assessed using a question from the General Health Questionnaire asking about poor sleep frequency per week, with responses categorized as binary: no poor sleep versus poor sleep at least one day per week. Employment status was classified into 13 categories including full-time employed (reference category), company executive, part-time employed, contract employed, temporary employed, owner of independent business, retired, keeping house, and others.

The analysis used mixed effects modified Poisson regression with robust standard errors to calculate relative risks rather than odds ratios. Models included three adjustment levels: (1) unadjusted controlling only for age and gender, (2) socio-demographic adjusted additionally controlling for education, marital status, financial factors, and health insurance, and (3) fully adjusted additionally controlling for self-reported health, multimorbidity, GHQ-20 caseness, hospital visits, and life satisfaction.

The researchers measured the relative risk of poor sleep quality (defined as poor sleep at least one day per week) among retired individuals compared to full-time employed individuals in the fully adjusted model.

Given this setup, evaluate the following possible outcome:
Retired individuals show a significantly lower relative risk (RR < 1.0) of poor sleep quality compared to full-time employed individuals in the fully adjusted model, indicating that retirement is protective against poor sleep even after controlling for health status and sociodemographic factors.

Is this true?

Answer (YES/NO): NO